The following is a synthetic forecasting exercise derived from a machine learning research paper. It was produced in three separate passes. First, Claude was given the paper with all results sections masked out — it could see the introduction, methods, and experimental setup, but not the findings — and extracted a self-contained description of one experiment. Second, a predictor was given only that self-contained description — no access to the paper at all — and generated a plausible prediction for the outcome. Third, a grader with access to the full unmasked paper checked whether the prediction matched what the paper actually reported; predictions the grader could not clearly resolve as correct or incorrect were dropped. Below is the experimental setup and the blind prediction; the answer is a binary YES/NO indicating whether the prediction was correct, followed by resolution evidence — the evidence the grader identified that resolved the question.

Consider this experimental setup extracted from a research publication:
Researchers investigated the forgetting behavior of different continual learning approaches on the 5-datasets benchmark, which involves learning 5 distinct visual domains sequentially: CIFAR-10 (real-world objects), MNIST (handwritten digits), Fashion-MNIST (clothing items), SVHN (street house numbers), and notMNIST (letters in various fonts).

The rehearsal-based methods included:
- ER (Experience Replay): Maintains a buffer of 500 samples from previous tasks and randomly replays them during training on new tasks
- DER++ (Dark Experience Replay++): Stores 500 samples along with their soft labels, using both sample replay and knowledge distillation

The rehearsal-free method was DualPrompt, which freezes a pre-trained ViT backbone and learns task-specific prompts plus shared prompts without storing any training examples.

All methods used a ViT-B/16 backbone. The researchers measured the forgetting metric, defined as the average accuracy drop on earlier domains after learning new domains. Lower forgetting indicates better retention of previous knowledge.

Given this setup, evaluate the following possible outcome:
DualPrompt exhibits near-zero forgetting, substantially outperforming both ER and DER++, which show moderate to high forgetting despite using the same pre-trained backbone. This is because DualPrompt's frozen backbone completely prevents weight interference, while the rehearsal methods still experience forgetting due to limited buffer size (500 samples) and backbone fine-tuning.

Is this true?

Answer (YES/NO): NO